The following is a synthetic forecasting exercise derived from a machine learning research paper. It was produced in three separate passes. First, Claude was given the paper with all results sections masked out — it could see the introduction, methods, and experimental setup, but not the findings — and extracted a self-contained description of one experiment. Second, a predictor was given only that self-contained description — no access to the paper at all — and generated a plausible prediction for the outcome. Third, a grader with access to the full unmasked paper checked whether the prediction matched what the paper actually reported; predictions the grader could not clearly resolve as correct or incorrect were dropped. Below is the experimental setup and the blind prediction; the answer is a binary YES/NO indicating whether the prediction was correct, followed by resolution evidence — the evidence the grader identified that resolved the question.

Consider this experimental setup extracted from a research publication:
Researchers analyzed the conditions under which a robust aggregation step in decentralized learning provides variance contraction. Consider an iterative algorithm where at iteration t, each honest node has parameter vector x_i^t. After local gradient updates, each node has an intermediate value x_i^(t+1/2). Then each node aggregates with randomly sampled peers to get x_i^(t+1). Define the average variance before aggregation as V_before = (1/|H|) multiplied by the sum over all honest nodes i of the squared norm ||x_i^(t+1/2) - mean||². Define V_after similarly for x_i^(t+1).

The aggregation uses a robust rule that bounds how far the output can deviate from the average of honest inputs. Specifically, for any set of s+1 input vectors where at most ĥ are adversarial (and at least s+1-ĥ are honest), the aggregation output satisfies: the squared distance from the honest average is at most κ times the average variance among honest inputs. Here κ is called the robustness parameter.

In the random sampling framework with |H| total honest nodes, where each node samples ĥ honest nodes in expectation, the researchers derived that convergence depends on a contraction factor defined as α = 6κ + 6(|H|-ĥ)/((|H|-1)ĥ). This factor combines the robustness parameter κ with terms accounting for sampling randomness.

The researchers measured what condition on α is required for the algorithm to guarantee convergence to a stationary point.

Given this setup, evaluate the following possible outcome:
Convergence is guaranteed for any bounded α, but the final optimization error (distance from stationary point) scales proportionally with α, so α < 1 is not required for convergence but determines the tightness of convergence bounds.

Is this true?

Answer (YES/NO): NO